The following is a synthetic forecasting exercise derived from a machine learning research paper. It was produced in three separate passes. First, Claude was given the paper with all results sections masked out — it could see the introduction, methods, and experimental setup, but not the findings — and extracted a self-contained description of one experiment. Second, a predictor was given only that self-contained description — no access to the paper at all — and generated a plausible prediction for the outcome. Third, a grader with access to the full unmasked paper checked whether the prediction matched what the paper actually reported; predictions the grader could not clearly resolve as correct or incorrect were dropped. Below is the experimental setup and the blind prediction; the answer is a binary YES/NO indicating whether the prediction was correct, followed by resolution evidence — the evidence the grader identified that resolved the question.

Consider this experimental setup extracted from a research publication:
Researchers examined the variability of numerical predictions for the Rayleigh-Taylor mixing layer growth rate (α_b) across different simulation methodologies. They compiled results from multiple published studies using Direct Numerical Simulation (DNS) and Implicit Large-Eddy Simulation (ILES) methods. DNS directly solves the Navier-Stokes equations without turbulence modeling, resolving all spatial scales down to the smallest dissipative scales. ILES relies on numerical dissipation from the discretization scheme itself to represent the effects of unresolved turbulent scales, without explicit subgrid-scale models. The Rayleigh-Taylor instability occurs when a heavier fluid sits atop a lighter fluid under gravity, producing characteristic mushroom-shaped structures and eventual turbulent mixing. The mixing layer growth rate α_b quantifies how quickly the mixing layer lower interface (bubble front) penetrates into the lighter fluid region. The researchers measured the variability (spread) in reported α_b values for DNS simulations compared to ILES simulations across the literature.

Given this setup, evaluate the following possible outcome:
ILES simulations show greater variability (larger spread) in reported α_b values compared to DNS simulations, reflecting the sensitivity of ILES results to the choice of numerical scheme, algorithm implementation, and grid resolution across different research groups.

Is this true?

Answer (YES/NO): NO